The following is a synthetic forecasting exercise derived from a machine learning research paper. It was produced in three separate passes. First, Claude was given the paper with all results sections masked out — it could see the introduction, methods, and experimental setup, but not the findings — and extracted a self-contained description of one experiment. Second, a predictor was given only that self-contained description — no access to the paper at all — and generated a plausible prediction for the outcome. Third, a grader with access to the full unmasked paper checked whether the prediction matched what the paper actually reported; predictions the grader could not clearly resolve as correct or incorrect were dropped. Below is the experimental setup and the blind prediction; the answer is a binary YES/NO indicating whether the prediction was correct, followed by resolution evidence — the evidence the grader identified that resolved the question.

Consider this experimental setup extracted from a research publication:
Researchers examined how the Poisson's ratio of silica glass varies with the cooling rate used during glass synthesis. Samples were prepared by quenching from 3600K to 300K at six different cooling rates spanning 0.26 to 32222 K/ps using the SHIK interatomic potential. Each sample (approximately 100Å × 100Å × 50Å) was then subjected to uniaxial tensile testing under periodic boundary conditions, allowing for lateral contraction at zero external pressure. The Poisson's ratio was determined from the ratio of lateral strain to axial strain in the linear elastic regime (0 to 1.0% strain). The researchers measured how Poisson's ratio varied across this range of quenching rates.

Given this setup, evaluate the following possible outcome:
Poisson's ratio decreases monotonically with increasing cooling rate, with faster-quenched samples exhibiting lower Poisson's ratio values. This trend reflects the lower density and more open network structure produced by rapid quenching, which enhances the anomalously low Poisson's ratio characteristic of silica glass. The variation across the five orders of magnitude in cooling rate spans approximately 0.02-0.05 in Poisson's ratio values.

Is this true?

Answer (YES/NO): NO